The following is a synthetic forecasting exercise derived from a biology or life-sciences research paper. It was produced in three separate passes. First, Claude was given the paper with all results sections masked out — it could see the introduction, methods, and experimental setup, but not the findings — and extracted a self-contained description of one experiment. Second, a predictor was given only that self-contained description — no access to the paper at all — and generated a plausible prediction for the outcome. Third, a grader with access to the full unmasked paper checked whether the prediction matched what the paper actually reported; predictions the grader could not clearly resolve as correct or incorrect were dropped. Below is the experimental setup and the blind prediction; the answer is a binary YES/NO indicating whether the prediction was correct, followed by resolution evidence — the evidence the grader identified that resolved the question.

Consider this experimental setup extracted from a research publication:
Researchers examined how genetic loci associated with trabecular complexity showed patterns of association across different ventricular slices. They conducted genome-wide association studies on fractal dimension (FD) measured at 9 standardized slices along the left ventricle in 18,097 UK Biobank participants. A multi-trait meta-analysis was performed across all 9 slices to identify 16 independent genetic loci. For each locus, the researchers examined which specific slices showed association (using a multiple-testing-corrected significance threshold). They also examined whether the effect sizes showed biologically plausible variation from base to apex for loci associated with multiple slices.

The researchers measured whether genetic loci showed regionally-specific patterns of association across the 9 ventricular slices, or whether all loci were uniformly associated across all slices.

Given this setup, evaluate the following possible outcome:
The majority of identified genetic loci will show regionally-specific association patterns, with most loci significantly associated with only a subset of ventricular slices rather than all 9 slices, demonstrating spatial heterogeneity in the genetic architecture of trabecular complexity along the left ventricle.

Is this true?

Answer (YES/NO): YES